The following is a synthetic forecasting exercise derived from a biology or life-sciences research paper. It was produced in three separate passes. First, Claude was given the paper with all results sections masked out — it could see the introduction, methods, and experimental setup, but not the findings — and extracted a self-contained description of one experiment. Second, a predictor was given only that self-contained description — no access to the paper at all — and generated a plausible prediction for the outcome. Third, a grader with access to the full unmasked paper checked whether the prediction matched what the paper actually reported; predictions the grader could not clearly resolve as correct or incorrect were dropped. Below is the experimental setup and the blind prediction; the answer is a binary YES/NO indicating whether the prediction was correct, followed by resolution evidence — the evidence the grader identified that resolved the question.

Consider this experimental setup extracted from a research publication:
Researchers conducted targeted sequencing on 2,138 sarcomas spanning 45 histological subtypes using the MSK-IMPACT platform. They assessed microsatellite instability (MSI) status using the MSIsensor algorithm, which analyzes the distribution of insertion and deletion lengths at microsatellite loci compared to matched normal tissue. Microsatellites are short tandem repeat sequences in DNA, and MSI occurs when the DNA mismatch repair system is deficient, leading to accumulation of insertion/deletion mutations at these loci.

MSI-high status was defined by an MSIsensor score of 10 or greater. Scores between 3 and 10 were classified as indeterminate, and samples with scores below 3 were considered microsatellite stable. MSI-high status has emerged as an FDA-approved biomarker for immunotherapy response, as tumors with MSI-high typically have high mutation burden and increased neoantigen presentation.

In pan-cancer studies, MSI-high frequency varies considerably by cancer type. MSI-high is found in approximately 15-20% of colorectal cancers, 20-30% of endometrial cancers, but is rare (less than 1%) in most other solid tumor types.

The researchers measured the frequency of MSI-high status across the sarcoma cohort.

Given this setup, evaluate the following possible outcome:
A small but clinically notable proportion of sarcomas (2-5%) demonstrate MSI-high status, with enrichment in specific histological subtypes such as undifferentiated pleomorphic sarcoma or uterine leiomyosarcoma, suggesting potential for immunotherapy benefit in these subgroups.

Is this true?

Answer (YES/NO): NO